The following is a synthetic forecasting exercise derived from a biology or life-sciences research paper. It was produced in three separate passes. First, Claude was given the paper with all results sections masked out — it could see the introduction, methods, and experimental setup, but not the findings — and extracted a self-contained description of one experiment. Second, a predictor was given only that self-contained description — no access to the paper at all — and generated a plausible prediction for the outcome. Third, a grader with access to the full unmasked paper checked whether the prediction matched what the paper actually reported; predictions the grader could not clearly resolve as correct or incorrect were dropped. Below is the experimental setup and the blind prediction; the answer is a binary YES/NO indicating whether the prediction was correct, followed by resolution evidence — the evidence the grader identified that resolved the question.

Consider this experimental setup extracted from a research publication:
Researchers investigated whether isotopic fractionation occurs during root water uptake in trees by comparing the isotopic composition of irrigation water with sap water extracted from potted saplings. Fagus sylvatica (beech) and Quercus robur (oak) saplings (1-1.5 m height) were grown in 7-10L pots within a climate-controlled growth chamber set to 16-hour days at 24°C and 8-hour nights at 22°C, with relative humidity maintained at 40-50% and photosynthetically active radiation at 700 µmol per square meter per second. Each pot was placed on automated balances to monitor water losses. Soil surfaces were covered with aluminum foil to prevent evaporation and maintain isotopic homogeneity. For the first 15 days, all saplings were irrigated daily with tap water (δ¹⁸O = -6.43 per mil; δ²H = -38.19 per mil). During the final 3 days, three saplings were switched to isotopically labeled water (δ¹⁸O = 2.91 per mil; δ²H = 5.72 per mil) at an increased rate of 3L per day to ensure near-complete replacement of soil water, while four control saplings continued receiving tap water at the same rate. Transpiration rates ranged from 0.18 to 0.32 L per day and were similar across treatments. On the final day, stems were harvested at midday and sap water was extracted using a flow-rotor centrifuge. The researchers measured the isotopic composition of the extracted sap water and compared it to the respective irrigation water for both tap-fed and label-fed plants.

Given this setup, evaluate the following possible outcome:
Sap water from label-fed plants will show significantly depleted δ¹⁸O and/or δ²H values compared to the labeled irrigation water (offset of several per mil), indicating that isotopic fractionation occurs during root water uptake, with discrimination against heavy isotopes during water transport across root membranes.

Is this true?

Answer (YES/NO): NO